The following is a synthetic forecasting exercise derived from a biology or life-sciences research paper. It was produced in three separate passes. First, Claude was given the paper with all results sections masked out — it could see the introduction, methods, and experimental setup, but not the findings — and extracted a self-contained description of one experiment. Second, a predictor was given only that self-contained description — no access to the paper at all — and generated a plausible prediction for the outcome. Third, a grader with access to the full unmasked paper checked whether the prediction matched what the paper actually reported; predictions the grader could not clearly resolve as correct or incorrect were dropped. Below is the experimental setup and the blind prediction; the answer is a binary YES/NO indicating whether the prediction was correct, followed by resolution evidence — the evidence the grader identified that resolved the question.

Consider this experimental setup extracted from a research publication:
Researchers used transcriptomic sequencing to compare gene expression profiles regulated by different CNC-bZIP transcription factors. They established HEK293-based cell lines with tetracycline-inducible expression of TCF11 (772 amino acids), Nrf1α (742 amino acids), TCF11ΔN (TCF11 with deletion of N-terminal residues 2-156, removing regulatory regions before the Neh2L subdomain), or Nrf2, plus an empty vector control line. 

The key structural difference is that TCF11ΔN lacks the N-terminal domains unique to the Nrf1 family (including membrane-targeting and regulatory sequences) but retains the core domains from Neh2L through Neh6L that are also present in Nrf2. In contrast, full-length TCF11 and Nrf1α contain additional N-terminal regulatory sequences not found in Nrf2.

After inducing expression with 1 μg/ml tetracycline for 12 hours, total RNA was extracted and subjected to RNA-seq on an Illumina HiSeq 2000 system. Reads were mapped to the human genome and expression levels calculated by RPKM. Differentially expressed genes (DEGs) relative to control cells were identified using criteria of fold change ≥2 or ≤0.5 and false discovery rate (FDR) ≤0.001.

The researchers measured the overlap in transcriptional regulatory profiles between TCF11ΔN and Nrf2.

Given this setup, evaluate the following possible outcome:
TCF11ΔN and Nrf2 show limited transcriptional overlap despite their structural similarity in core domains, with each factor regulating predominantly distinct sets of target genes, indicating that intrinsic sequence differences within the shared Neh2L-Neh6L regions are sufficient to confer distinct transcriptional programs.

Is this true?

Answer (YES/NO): NO